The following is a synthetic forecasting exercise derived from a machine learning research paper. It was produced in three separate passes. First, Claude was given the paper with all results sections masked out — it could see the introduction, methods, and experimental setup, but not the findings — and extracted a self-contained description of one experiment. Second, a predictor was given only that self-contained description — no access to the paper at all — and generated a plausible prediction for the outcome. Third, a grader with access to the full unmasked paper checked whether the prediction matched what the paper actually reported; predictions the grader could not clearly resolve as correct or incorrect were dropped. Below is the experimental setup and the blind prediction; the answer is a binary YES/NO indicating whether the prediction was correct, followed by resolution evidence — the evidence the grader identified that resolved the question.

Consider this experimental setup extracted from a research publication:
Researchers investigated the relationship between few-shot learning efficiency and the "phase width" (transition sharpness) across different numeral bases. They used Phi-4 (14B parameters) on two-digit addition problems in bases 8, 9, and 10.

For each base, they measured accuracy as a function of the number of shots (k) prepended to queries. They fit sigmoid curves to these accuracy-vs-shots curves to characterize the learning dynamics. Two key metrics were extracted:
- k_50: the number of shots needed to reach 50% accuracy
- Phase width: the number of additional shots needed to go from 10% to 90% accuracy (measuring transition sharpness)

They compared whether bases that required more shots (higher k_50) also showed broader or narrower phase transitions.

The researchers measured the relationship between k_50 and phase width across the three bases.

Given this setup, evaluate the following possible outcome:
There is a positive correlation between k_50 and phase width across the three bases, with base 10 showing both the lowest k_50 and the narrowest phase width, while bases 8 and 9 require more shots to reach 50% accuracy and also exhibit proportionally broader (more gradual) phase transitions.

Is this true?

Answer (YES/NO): YES